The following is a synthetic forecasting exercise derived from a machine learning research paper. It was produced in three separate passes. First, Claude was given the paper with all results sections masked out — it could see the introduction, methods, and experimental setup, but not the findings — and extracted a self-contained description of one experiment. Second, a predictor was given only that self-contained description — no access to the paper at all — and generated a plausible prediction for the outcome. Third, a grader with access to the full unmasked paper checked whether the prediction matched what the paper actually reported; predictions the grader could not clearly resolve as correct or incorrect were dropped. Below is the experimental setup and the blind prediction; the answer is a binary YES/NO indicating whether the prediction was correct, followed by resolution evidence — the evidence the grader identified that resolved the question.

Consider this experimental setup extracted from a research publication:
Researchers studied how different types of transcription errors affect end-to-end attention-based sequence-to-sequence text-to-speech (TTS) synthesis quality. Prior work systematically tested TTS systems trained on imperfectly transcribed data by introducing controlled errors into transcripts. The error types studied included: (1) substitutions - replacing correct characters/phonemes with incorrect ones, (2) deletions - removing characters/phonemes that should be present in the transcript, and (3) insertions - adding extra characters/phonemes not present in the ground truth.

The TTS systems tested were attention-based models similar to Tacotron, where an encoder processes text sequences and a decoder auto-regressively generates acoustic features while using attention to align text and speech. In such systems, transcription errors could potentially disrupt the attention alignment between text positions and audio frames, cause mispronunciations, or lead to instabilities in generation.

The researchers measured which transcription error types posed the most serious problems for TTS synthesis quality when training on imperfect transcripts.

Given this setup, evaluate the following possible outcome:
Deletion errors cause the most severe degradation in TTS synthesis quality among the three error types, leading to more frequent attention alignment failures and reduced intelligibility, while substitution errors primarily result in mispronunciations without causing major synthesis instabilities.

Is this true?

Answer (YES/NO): NO